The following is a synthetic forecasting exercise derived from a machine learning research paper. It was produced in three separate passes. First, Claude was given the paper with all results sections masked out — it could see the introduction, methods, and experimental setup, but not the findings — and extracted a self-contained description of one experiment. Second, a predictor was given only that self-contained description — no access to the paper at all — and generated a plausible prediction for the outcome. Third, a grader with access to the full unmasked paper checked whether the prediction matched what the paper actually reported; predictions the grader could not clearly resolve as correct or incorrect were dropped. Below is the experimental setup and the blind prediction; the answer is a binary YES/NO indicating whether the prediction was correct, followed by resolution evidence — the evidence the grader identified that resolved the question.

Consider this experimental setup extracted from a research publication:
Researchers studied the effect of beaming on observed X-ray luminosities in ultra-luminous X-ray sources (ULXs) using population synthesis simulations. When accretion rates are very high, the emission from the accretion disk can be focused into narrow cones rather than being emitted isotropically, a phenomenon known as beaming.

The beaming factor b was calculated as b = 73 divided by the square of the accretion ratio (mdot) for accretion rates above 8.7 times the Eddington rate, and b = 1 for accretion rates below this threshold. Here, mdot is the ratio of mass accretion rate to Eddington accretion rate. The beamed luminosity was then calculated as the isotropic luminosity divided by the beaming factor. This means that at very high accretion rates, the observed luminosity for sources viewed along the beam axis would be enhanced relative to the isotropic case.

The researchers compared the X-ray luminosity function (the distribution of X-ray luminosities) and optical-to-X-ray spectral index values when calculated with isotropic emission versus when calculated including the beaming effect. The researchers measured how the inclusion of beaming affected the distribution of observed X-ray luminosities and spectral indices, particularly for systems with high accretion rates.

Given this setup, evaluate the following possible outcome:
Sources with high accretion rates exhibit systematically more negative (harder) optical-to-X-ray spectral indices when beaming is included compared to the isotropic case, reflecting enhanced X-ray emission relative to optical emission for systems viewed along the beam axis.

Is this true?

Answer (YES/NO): NO